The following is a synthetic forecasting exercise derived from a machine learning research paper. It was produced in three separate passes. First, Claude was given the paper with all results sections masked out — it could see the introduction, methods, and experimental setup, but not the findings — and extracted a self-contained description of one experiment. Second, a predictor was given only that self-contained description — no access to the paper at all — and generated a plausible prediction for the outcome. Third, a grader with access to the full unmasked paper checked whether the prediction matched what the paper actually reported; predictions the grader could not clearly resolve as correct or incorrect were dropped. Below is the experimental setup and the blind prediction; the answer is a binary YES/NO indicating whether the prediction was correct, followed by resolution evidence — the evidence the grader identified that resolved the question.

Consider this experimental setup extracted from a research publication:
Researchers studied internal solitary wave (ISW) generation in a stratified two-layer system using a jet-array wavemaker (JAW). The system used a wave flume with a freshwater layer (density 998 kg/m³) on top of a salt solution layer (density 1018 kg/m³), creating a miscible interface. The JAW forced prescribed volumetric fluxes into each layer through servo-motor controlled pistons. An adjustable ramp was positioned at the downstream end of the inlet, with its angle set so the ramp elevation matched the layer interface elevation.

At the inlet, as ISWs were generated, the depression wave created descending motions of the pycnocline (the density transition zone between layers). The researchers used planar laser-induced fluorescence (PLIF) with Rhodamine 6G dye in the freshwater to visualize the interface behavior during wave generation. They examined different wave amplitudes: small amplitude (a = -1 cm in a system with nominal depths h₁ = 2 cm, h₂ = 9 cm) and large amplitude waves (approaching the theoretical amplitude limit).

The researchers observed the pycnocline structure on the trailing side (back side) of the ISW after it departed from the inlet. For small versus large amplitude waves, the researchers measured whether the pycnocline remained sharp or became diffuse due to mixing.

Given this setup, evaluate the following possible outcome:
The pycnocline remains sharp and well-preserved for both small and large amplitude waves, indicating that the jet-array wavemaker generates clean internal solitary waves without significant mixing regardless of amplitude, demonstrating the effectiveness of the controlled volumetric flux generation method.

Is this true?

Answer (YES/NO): NO